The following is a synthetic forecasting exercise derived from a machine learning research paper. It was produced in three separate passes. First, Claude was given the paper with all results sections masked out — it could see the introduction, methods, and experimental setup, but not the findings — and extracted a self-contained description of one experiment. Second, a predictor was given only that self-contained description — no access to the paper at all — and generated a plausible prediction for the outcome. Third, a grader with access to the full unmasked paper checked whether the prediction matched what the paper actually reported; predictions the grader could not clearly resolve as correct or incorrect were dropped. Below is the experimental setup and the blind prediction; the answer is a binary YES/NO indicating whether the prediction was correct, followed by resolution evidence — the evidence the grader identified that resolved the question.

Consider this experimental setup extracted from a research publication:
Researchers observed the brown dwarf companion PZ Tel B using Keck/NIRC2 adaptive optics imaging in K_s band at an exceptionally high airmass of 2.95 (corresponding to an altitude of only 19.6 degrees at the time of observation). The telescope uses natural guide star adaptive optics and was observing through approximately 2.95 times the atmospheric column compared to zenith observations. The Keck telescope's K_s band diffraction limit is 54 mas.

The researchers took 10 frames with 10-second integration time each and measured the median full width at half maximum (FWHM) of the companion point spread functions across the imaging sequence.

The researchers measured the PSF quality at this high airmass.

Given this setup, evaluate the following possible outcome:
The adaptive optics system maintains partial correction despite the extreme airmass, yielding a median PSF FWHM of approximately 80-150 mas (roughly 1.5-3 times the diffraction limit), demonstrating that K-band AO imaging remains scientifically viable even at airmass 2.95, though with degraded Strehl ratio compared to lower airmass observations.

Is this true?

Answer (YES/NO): NO